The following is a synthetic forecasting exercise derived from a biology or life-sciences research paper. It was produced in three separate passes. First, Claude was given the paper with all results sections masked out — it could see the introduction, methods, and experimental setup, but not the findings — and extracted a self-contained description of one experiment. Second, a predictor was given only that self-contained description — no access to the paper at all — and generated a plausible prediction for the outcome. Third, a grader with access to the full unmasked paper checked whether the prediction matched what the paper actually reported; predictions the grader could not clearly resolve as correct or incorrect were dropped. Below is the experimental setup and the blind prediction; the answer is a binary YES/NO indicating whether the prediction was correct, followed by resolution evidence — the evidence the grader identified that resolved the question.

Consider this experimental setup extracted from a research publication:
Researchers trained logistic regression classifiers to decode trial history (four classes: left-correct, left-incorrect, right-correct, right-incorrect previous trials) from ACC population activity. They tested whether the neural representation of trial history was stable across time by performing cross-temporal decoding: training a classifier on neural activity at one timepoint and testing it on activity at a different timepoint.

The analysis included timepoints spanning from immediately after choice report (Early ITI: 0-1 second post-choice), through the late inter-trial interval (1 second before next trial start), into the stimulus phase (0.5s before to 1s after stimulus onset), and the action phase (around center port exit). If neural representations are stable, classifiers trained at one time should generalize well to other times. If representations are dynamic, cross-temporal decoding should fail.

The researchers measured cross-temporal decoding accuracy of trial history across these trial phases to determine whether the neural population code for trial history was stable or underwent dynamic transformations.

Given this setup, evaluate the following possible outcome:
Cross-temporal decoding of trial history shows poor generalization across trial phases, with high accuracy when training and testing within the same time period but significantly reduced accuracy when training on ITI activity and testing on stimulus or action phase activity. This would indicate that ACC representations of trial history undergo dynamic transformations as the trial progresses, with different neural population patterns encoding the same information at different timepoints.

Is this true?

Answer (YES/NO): NO